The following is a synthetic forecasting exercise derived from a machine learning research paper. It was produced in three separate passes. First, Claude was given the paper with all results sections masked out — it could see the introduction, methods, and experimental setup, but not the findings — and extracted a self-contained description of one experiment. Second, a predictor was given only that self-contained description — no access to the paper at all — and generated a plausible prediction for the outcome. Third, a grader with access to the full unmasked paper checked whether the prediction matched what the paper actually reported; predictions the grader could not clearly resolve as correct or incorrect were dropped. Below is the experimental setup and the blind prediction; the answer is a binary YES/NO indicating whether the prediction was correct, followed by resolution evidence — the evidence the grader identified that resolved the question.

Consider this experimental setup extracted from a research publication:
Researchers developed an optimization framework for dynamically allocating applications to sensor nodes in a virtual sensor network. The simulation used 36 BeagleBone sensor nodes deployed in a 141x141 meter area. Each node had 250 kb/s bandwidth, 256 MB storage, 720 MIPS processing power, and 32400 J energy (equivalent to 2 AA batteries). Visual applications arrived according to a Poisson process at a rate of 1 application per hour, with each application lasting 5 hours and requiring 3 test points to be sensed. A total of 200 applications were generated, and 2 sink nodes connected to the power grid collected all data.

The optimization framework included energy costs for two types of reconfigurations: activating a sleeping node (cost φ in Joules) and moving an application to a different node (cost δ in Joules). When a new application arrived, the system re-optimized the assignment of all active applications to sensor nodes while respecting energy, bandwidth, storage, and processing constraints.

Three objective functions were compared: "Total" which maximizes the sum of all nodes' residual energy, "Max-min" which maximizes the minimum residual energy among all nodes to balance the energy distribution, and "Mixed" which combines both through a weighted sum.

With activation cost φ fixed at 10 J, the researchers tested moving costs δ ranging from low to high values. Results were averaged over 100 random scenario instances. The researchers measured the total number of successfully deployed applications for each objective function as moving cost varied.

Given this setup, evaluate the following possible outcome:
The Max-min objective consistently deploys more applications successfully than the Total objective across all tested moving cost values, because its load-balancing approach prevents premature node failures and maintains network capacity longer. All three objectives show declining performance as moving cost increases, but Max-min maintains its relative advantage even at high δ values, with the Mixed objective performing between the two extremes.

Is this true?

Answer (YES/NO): NO